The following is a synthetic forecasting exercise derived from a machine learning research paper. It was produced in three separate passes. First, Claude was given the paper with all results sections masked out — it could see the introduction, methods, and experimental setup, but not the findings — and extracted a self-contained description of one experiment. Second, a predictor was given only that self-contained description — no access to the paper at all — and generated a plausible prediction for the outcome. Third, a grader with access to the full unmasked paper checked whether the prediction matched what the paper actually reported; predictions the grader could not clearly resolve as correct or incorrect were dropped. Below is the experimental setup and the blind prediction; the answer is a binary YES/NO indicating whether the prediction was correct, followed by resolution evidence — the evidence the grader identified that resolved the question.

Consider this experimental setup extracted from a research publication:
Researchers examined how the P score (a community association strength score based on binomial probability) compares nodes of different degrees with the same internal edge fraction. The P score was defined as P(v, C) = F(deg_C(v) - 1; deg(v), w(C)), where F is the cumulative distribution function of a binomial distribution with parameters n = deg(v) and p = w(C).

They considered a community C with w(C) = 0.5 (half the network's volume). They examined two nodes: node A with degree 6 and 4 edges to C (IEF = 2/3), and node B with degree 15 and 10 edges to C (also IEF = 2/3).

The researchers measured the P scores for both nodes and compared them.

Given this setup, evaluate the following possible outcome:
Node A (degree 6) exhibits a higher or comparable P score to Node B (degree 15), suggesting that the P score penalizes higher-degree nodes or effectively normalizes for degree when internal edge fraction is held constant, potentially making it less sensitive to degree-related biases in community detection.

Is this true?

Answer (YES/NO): NO